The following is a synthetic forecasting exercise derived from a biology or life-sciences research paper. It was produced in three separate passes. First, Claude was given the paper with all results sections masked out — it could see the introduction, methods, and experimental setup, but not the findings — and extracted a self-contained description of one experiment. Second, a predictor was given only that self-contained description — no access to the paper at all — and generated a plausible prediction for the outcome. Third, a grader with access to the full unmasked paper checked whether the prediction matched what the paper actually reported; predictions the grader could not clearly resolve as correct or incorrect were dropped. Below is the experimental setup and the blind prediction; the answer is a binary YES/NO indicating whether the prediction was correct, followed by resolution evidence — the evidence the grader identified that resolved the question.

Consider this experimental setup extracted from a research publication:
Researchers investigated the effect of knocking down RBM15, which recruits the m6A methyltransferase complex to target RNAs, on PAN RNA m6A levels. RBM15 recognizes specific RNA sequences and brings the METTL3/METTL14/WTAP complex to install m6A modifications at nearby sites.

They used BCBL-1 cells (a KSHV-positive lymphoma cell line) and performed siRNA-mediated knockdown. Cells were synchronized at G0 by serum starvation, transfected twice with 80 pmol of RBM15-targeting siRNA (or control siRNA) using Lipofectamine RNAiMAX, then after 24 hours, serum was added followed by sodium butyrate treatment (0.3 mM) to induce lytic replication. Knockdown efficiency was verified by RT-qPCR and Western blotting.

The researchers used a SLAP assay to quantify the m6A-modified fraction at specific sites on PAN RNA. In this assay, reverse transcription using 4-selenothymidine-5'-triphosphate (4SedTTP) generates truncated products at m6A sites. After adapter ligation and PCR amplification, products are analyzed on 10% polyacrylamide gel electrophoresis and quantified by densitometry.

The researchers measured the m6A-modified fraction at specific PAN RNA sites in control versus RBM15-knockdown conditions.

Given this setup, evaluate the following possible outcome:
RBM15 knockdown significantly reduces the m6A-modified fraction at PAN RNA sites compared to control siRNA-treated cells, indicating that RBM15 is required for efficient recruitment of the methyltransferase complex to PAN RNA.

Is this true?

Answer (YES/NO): YES